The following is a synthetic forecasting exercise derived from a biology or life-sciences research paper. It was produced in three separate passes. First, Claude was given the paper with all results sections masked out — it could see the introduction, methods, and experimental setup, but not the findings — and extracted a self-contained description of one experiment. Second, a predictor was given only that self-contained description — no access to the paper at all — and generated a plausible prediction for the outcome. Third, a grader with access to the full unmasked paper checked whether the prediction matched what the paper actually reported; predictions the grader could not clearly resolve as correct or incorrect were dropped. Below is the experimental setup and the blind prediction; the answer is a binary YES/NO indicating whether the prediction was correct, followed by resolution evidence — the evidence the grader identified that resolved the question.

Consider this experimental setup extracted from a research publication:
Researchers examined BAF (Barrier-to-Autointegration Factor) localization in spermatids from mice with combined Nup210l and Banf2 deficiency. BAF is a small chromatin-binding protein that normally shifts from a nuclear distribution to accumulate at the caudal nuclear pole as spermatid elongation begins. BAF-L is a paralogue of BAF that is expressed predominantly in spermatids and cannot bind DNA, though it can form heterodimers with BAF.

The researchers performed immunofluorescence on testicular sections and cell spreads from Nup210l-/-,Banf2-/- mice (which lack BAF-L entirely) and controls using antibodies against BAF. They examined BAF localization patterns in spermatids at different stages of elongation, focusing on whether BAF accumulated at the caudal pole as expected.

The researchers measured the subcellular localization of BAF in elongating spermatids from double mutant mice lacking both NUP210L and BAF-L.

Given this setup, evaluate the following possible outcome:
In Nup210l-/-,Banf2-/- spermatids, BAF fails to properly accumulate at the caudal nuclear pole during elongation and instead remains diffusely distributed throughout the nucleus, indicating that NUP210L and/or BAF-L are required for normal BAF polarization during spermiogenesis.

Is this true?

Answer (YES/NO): NO